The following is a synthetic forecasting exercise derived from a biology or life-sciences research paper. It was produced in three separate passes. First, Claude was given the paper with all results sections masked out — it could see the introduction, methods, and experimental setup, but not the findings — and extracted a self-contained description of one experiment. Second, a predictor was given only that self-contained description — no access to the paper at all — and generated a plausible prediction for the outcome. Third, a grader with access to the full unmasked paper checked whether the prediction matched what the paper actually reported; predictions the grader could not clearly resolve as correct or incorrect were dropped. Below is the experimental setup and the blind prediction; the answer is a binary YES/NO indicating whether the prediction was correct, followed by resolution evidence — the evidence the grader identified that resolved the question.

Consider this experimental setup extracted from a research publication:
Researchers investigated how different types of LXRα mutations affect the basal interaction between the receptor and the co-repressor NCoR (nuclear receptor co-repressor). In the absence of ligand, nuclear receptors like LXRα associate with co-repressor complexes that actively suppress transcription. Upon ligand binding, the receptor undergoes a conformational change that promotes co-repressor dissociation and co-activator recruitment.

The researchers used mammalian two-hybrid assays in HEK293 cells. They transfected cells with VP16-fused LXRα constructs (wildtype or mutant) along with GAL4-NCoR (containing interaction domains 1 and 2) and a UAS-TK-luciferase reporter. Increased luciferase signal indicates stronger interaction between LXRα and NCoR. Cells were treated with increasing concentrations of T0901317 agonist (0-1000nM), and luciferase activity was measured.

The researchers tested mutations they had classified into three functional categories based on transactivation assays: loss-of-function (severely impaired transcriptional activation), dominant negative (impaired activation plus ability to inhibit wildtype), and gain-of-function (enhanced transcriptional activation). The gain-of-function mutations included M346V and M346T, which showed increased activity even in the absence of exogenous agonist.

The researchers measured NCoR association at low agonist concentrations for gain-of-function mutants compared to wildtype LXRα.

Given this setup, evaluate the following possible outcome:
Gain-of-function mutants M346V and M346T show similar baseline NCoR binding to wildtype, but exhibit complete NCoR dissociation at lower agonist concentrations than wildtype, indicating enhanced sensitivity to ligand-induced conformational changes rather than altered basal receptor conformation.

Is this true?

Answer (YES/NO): NO